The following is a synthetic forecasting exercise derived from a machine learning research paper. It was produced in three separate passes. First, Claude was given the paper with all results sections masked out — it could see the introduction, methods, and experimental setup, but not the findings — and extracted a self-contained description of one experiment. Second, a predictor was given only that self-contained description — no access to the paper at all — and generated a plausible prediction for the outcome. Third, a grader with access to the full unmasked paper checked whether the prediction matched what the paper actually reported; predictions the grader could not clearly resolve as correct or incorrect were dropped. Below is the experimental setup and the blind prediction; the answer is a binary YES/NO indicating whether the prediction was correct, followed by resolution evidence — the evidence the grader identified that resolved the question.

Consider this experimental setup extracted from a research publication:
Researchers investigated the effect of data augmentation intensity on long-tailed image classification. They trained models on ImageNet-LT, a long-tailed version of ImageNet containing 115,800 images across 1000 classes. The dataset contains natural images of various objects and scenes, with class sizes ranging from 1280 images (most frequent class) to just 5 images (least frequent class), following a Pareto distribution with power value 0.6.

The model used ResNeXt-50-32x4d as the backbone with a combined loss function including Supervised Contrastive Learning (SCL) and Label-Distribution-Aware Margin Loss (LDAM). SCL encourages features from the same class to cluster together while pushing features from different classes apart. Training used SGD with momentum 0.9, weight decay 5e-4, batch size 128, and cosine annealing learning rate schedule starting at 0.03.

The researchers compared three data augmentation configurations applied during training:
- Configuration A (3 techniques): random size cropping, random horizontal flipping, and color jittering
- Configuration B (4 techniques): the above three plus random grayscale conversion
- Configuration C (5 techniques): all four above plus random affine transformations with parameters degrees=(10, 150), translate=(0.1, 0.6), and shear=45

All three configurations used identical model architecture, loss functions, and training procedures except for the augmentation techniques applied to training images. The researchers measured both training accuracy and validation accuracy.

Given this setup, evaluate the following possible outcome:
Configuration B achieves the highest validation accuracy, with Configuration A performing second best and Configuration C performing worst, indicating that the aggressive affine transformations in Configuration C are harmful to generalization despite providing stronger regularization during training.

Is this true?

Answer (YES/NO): NO